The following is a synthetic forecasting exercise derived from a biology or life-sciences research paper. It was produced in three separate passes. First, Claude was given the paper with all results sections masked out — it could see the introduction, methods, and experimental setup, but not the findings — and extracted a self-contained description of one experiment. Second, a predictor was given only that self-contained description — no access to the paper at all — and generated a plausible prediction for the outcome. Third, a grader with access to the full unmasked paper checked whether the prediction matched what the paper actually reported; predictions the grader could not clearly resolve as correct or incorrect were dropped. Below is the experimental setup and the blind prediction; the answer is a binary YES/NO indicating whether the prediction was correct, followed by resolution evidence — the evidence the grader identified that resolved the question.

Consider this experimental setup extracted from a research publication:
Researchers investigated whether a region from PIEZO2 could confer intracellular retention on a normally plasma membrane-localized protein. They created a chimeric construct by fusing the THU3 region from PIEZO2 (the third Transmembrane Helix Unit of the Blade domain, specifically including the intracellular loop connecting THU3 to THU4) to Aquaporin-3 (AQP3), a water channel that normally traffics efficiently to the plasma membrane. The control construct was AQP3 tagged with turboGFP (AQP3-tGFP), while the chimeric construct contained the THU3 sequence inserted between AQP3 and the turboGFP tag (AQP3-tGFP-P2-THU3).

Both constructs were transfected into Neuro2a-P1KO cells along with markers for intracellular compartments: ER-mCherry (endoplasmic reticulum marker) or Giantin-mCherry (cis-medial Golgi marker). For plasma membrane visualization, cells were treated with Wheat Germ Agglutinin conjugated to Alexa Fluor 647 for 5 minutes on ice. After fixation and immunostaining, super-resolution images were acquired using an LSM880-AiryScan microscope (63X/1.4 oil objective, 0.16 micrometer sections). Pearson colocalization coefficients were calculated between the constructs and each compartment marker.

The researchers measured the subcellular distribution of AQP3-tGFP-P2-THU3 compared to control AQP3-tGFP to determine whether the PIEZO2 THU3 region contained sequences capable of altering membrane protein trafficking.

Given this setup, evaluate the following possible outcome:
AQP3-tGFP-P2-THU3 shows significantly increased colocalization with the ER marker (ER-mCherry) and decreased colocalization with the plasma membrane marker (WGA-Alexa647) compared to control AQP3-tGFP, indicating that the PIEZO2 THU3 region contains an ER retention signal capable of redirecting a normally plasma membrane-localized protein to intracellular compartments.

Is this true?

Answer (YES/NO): NO